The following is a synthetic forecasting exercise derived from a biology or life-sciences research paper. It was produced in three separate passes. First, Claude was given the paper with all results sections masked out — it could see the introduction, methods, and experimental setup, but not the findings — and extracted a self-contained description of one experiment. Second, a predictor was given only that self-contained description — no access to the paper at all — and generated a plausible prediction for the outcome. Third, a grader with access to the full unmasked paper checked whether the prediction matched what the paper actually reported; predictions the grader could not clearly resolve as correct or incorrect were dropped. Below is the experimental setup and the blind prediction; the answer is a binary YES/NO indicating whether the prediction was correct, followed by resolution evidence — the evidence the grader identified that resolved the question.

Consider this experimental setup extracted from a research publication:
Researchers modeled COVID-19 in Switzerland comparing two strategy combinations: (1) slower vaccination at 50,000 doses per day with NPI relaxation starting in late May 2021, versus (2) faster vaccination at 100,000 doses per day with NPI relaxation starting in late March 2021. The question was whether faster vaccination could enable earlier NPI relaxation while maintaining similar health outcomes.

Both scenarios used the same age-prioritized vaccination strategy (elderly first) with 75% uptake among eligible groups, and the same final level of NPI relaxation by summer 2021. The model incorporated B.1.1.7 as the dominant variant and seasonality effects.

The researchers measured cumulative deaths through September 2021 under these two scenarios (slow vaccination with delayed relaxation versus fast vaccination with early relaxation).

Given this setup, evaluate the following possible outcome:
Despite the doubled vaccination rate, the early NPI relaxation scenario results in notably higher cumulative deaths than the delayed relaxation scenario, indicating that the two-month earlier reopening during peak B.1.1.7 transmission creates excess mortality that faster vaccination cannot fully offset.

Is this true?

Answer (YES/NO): NO